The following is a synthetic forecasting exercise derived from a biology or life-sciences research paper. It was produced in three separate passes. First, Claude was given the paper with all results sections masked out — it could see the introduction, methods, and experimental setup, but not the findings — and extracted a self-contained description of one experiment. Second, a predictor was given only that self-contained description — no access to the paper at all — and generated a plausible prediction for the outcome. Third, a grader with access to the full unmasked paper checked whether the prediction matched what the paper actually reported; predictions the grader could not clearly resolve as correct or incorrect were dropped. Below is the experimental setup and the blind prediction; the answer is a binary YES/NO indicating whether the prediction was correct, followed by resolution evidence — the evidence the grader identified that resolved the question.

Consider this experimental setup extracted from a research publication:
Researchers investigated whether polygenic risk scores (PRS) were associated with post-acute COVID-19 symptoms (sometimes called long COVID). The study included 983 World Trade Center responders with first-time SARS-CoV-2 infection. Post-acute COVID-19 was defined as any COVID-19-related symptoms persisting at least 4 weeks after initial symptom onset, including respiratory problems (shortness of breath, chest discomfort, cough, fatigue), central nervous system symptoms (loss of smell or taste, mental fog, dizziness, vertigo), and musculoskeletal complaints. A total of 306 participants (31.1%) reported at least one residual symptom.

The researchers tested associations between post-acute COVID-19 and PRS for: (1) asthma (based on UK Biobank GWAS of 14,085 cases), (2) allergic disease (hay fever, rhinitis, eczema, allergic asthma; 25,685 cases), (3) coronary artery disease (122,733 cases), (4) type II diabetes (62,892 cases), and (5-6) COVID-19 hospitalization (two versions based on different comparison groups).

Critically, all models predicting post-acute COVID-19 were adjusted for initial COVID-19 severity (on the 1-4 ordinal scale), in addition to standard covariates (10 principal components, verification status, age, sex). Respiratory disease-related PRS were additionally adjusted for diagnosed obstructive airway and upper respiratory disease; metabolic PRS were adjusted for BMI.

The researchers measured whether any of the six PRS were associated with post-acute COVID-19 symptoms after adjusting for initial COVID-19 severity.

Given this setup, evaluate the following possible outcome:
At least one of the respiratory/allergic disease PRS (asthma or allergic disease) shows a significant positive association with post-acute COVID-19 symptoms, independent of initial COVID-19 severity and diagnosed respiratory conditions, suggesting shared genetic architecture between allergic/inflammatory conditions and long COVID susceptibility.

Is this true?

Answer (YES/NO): NO